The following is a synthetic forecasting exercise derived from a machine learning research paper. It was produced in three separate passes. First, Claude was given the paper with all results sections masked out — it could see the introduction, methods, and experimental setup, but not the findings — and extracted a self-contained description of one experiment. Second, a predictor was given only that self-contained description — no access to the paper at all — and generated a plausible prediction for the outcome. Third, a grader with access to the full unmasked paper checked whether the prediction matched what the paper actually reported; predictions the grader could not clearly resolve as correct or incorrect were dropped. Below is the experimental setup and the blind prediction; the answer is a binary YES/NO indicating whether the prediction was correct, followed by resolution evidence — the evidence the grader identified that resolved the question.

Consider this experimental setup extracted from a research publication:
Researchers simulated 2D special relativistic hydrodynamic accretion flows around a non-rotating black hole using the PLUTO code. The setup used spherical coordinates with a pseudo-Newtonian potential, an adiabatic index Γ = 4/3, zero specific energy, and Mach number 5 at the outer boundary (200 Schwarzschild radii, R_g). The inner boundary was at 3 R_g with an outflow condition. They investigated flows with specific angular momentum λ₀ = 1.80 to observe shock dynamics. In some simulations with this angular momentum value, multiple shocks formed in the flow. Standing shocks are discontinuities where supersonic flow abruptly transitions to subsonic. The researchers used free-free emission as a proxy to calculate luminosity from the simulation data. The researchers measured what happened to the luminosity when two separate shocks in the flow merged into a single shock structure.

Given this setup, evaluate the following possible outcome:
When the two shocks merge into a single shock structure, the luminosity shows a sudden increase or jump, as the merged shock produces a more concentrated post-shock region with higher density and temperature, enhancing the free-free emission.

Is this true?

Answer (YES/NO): YES